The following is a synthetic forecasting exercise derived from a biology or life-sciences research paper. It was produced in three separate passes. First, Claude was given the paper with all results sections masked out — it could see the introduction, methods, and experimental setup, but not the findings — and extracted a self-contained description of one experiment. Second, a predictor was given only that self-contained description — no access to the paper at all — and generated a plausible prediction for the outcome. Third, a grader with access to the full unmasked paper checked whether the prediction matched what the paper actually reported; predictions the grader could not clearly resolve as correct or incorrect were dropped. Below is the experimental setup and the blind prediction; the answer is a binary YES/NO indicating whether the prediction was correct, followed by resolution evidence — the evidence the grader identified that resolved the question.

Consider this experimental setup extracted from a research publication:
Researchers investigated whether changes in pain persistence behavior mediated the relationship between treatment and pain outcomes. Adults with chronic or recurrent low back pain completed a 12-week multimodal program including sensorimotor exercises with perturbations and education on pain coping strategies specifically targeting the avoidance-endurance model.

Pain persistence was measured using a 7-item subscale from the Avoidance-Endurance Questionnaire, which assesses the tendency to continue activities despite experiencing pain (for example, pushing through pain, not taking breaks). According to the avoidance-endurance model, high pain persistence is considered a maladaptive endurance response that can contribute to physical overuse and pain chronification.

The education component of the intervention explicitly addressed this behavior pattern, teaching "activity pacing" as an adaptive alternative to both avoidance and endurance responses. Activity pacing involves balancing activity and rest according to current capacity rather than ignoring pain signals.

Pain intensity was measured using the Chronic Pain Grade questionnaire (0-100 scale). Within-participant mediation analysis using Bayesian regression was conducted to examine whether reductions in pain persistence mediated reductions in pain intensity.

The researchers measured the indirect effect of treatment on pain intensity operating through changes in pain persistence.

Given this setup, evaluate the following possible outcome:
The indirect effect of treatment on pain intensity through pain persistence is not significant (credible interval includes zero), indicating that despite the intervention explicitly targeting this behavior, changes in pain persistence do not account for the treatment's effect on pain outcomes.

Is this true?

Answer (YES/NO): YES